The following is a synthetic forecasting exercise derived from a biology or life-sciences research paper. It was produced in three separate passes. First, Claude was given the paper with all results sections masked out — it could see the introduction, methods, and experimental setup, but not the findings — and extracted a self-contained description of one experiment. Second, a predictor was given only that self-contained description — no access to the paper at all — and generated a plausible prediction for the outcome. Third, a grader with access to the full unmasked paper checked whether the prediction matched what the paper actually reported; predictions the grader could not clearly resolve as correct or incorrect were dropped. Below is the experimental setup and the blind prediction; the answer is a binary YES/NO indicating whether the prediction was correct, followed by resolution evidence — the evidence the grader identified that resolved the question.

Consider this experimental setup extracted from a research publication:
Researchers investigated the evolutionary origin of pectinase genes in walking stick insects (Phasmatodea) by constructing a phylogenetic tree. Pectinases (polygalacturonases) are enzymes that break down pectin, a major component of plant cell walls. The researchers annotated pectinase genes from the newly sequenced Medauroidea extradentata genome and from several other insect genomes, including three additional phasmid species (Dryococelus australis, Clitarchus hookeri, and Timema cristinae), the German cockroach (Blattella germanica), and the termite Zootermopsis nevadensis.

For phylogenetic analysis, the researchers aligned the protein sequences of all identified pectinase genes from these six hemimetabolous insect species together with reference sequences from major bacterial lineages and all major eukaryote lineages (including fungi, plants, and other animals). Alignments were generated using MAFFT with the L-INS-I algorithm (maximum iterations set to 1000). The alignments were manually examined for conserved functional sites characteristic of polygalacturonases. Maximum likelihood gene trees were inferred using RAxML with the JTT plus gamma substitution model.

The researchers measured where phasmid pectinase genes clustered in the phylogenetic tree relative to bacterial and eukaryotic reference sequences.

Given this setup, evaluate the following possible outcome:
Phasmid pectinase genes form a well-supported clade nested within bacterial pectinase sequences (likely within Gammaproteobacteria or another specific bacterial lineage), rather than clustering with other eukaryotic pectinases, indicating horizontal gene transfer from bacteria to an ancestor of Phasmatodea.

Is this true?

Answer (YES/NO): YES